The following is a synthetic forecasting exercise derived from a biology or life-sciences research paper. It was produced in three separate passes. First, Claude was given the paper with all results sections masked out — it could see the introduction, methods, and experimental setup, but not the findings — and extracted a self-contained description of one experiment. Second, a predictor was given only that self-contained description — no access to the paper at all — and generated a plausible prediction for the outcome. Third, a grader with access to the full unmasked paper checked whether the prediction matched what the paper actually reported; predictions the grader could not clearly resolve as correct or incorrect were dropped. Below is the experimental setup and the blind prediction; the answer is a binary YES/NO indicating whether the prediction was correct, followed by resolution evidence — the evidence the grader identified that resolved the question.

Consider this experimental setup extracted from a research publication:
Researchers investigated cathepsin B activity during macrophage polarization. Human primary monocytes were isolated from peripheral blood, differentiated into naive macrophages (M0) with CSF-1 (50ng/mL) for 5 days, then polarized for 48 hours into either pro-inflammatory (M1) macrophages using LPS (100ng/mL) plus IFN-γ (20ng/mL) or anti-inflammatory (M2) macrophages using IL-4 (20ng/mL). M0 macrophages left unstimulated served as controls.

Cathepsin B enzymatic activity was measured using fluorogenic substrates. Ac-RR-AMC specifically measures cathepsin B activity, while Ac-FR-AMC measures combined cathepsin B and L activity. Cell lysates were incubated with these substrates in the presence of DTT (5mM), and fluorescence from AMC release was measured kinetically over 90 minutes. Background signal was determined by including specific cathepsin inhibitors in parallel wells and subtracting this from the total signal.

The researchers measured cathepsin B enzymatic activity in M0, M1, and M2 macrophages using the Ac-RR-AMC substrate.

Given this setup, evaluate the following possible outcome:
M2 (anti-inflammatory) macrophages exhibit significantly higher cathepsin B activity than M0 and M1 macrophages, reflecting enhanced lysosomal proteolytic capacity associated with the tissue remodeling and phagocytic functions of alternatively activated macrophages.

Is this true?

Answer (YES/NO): NO